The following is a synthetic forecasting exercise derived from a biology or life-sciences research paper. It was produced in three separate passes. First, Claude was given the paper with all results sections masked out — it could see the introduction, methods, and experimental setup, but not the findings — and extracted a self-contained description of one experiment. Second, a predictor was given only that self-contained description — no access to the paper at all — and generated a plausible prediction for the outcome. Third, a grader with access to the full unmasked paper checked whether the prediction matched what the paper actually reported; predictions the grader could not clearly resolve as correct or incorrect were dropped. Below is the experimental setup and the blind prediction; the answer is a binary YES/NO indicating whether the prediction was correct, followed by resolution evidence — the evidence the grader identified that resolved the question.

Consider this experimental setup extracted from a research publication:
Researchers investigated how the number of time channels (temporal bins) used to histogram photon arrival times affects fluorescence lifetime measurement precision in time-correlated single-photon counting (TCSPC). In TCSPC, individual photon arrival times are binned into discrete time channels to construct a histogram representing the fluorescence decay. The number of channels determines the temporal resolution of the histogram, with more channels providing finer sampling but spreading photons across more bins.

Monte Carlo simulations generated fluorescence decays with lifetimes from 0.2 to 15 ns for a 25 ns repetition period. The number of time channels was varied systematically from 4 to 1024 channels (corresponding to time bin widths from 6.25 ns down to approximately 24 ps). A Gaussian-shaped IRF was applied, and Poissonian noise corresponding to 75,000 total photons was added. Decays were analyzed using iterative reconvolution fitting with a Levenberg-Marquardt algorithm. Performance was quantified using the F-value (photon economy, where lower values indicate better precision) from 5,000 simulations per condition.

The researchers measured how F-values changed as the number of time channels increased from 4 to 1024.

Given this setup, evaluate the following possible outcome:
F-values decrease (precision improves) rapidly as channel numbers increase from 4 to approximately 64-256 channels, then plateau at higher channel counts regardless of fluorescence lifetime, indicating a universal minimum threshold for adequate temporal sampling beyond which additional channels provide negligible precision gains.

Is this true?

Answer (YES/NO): NO